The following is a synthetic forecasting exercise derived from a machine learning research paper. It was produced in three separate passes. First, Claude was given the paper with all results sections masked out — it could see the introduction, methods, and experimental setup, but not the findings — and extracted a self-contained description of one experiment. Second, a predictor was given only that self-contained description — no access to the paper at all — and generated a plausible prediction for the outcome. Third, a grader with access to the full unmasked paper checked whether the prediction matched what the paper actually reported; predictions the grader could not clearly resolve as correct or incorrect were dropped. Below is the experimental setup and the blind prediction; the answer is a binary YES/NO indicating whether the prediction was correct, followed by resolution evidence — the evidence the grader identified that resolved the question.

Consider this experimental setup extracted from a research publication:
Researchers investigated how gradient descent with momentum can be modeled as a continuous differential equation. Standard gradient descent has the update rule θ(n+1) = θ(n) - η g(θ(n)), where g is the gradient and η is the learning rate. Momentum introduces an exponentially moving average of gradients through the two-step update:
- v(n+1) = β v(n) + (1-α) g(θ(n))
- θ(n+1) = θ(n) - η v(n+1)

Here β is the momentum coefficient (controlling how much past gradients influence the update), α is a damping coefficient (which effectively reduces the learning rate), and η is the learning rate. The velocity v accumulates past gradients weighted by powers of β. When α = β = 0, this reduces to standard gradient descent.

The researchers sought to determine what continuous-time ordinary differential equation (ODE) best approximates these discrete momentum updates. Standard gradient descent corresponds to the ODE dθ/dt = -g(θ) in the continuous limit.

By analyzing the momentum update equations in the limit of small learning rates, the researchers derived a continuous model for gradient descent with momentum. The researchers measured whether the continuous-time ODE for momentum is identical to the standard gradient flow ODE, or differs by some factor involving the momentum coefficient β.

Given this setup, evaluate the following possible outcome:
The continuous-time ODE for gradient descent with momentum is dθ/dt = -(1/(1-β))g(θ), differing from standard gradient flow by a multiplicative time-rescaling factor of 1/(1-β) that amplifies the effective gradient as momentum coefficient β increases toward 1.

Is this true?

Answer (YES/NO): YES